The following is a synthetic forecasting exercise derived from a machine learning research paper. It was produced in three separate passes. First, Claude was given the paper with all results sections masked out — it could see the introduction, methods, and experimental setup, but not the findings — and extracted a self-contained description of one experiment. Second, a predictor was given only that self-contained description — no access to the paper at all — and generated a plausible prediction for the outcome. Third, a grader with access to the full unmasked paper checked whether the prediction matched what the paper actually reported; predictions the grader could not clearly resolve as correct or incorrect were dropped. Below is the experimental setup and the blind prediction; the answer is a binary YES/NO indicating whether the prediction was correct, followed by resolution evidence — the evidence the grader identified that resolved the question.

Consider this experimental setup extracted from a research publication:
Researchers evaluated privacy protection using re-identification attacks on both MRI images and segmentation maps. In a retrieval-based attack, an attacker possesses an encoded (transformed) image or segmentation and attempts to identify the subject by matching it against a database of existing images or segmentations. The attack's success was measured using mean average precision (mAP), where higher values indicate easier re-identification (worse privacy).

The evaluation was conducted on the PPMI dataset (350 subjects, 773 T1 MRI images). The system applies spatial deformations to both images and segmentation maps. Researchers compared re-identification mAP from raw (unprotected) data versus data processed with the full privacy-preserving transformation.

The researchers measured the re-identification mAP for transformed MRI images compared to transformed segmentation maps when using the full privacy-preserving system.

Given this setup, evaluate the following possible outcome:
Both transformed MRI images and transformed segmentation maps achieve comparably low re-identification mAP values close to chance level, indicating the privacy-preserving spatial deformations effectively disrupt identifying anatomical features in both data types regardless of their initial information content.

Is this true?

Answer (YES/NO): YES